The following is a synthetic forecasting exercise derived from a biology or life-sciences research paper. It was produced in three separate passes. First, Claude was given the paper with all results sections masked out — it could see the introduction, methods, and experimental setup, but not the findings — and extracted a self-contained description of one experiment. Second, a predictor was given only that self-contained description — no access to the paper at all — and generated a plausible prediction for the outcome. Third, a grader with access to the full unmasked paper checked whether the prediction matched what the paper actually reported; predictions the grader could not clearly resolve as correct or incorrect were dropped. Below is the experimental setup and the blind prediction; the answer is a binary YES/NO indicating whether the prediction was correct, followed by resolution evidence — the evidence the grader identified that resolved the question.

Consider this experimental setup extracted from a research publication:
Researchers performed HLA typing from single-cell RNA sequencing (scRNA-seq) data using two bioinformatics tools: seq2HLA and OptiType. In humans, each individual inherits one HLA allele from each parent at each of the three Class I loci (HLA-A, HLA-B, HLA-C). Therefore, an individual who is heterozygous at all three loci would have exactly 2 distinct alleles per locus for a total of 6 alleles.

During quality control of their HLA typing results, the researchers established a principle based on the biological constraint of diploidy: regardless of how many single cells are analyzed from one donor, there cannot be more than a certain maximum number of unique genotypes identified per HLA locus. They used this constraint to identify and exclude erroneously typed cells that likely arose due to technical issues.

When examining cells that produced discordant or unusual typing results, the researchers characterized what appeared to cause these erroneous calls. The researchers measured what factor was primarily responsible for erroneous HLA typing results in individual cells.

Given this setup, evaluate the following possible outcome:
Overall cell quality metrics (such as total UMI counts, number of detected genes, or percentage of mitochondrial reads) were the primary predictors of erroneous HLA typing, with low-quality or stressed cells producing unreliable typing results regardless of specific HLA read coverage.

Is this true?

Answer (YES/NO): NO